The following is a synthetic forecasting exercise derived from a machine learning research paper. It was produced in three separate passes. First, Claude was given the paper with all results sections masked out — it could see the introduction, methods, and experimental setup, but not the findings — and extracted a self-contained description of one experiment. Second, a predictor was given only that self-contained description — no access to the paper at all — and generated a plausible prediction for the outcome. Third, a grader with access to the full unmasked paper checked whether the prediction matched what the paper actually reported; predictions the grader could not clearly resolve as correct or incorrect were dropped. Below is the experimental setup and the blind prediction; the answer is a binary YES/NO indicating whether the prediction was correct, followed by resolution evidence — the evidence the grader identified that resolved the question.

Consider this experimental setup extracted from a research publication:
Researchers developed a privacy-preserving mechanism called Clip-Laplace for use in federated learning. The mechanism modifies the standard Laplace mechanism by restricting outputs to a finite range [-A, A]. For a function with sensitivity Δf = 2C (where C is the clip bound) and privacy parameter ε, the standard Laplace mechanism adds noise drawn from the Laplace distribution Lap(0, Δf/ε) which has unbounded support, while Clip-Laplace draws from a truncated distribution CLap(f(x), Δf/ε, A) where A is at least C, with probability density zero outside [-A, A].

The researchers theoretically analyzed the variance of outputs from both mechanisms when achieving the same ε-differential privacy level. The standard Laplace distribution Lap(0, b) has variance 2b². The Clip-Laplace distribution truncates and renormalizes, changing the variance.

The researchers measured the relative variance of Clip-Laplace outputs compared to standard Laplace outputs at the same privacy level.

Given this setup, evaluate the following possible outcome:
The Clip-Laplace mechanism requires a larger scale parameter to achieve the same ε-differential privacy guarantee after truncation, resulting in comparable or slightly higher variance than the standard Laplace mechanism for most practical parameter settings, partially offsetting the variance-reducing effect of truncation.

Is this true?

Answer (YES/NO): NO